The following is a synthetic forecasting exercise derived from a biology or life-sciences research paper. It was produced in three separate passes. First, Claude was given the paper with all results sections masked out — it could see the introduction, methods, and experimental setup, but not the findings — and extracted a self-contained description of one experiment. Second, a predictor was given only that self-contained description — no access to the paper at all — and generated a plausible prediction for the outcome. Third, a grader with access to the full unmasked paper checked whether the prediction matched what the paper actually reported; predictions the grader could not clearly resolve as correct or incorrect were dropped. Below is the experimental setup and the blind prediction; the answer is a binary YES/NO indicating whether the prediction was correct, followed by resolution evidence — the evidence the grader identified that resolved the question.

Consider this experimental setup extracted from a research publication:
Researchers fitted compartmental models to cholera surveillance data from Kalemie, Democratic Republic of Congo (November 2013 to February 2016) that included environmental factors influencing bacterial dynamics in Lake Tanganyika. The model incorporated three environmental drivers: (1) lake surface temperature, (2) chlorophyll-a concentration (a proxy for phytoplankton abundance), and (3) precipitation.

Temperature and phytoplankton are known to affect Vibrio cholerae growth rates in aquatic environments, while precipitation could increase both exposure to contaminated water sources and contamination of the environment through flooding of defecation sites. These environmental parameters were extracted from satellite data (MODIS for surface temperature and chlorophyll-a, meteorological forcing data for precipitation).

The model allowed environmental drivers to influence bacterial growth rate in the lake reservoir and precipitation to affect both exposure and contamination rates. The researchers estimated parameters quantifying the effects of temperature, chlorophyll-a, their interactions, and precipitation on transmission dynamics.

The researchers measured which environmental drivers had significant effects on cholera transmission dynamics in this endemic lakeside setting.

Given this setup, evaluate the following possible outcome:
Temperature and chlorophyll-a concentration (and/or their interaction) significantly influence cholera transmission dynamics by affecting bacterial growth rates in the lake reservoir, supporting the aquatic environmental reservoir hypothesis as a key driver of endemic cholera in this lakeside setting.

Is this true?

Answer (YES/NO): YES